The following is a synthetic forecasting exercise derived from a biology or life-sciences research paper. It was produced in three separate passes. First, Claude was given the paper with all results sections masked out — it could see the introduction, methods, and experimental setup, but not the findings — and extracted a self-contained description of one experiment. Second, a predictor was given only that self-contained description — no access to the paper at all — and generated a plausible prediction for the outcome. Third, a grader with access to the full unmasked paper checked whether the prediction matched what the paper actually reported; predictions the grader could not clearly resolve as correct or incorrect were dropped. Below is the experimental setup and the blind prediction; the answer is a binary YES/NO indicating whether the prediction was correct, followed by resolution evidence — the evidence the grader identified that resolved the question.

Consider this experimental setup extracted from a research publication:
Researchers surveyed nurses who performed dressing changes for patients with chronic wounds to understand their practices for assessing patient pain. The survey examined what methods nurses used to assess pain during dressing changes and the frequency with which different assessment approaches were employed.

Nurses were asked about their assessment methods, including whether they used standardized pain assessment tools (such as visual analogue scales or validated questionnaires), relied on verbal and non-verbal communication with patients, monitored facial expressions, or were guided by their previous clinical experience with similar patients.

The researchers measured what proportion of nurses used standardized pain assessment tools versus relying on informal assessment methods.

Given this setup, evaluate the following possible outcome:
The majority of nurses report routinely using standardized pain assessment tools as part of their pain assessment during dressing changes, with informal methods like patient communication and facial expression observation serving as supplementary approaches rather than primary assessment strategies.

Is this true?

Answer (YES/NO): NO